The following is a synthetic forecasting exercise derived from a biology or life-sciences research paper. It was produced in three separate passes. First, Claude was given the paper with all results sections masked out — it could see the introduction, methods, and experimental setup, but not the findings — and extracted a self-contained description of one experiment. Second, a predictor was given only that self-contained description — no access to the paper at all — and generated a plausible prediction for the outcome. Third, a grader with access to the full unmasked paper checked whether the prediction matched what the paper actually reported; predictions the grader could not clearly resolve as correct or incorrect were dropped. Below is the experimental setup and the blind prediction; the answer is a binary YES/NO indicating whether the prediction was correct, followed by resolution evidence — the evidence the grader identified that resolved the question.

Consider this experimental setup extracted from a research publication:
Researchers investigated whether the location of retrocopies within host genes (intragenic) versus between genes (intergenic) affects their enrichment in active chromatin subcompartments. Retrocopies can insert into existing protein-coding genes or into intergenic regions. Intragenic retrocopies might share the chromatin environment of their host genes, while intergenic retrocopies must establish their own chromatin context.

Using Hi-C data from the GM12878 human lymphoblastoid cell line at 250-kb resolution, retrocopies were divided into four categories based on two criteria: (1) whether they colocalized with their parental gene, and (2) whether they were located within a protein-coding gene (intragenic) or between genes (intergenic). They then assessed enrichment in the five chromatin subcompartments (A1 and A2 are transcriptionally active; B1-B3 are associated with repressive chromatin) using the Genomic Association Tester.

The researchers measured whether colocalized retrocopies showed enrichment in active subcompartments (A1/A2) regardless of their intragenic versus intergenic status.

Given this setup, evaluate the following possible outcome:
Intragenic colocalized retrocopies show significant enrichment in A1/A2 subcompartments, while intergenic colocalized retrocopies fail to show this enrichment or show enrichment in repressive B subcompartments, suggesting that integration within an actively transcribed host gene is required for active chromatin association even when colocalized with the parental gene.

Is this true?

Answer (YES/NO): NO